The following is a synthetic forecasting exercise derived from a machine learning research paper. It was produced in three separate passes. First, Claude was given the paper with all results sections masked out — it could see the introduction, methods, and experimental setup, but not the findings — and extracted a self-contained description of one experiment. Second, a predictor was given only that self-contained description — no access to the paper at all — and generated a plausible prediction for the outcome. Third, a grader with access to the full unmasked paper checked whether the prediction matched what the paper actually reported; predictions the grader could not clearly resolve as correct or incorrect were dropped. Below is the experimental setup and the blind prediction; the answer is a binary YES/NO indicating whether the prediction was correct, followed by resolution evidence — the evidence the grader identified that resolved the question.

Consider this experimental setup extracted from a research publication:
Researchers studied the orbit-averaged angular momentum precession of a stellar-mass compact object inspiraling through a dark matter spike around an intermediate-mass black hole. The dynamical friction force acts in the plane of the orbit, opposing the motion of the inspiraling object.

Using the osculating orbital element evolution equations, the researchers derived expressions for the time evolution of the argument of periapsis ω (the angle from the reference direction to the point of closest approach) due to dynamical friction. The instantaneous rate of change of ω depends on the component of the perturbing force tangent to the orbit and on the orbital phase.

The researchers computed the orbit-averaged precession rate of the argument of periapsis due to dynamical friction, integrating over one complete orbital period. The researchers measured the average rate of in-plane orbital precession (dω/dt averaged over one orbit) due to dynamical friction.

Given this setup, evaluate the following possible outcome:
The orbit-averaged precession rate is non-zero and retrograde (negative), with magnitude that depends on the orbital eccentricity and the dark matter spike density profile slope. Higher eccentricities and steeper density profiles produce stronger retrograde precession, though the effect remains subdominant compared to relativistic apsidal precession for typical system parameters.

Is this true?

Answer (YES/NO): NO